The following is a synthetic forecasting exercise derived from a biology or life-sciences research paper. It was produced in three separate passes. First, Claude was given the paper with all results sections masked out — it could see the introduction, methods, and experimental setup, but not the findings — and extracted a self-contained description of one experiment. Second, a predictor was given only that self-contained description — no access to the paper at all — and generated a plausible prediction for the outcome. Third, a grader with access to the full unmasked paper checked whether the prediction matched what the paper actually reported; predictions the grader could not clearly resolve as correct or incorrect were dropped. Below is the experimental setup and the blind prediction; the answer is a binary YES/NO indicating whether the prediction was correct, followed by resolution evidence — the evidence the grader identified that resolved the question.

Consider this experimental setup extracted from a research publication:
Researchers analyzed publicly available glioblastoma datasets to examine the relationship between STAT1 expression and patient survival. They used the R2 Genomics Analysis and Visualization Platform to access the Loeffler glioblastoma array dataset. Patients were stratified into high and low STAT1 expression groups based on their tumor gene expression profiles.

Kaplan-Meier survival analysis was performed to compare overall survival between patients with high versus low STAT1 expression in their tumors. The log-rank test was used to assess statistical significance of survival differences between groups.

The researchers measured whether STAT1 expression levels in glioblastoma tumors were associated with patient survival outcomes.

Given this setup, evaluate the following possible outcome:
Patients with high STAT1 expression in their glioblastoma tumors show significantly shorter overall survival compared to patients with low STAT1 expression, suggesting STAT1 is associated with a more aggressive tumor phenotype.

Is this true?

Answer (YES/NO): YES